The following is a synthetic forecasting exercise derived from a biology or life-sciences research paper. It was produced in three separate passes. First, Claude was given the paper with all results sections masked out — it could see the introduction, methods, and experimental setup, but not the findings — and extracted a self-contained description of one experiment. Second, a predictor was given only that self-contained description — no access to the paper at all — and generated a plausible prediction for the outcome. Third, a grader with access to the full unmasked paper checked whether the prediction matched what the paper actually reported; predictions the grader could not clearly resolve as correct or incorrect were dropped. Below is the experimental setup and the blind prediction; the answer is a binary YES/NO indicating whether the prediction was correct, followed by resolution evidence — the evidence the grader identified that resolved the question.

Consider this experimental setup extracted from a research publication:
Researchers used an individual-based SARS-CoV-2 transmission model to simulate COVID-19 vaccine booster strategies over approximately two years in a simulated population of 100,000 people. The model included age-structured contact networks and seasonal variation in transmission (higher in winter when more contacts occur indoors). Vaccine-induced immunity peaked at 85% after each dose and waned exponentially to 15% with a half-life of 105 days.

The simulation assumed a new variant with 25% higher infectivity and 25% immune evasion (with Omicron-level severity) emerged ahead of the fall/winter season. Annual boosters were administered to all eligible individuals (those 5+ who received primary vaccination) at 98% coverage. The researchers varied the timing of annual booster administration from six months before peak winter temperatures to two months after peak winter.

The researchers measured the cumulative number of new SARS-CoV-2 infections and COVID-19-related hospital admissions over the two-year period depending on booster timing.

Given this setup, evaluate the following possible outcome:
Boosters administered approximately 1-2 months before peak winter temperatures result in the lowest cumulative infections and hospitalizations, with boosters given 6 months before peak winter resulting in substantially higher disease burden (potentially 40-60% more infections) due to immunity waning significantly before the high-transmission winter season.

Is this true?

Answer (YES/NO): NO